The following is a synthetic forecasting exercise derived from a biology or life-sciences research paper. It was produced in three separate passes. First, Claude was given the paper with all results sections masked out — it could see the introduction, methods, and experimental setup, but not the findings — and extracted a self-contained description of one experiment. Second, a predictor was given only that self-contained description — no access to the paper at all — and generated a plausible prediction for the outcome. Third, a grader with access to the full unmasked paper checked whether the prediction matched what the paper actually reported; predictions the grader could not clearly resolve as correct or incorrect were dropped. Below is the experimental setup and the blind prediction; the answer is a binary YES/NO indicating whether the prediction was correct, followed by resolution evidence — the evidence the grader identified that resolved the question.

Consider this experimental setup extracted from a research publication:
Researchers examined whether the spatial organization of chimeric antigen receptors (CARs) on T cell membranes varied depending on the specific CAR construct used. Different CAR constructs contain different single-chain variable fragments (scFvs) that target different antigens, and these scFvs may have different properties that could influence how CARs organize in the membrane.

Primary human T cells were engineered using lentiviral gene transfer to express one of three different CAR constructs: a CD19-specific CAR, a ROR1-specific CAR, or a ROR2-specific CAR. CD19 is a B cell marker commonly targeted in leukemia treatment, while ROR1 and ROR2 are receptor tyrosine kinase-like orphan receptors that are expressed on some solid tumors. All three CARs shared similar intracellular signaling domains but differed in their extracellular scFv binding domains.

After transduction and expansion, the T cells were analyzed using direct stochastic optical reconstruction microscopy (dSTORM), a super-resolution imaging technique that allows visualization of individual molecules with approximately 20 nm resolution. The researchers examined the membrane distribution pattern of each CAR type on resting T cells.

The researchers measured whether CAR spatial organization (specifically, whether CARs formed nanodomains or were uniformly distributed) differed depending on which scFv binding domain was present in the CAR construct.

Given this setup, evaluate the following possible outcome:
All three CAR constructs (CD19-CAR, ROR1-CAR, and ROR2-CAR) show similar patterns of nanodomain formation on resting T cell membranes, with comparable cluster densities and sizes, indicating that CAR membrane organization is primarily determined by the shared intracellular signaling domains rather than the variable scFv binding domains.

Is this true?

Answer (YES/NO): NO